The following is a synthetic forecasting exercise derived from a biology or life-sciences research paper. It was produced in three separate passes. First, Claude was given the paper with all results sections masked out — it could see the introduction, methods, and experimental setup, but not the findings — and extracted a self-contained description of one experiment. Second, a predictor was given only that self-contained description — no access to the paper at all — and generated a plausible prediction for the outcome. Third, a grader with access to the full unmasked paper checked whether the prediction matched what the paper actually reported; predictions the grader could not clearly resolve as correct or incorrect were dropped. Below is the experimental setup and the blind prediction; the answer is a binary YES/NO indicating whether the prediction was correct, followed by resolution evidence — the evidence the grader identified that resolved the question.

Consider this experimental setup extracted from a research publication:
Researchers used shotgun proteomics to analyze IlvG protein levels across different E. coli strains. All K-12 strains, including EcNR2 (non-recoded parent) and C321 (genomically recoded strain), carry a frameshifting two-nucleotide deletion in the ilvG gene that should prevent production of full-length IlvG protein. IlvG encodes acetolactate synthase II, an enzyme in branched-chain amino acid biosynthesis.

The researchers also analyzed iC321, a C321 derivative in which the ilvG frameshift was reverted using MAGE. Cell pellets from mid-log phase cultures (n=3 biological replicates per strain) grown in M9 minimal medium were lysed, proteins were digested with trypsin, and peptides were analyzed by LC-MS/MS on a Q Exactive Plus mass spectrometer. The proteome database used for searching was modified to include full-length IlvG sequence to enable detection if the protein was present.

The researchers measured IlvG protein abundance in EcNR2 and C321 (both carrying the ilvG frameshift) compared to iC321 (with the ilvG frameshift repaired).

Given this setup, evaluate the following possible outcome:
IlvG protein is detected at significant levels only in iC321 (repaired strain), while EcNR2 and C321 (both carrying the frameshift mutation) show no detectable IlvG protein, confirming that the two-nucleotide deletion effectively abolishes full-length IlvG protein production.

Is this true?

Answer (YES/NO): YES